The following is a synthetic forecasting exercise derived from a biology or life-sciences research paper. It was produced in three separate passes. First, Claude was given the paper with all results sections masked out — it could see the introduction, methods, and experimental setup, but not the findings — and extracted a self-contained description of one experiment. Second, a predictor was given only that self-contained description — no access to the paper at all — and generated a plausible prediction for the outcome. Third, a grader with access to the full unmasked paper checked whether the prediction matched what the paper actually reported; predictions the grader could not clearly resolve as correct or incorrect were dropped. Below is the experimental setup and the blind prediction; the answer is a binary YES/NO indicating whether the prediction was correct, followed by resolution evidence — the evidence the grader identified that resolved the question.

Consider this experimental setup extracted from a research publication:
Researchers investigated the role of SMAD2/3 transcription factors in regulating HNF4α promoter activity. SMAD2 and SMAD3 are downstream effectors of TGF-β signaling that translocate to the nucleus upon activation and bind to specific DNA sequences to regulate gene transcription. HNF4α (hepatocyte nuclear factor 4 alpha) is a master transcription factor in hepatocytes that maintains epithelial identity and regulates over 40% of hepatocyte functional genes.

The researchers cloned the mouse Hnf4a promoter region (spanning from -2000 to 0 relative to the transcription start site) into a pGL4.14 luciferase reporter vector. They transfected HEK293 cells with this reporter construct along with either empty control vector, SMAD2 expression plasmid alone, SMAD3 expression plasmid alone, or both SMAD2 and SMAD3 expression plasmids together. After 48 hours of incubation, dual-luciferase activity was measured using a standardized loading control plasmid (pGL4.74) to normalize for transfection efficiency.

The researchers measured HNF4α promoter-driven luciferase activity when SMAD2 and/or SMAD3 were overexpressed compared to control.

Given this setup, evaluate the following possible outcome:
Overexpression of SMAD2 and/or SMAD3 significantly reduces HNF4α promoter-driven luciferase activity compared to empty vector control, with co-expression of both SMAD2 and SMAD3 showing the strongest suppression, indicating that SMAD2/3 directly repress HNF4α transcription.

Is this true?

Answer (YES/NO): NO